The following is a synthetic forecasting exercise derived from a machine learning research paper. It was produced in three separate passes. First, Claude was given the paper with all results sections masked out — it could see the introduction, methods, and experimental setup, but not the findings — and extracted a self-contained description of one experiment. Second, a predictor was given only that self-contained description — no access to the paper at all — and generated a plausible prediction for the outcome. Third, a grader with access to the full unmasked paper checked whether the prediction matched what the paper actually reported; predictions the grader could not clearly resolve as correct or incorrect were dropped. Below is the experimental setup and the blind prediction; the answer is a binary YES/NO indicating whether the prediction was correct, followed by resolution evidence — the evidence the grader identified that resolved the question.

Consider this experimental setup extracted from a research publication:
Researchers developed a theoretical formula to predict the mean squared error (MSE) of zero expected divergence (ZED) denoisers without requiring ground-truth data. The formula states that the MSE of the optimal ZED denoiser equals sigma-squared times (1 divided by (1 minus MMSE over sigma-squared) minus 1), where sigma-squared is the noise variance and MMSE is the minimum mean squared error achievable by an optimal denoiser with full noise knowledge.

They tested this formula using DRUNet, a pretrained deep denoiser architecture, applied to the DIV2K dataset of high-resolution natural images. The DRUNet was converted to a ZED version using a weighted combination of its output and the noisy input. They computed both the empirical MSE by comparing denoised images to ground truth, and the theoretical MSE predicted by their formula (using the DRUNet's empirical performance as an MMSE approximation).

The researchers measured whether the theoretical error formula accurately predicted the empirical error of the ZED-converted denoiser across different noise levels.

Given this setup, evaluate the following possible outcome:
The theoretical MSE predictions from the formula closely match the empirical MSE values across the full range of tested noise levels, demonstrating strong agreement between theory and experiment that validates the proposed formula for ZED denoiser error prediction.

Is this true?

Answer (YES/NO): YES